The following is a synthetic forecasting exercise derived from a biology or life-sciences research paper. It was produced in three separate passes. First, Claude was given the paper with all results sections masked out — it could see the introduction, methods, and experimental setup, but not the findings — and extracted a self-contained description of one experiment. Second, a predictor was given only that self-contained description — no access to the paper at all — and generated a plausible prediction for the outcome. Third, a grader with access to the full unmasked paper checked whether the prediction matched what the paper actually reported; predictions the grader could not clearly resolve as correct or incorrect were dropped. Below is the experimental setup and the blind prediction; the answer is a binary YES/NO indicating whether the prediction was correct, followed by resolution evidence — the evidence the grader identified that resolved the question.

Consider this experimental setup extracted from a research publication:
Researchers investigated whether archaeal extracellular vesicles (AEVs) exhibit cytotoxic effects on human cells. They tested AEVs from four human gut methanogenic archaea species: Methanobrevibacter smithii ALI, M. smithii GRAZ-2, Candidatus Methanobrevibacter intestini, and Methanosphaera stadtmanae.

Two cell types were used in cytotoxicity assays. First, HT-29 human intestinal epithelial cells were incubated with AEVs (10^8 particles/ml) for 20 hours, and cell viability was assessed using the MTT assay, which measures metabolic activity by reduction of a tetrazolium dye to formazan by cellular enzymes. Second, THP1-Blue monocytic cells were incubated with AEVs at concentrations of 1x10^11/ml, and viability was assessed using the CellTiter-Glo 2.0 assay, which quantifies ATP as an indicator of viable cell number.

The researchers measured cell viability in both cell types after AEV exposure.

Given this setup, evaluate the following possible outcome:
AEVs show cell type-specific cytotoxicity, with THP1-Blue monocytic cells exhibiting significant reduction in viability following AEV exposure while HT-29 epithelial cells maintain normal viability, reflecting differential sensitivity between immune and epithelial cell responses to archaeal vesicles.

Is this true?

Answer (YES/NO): NO